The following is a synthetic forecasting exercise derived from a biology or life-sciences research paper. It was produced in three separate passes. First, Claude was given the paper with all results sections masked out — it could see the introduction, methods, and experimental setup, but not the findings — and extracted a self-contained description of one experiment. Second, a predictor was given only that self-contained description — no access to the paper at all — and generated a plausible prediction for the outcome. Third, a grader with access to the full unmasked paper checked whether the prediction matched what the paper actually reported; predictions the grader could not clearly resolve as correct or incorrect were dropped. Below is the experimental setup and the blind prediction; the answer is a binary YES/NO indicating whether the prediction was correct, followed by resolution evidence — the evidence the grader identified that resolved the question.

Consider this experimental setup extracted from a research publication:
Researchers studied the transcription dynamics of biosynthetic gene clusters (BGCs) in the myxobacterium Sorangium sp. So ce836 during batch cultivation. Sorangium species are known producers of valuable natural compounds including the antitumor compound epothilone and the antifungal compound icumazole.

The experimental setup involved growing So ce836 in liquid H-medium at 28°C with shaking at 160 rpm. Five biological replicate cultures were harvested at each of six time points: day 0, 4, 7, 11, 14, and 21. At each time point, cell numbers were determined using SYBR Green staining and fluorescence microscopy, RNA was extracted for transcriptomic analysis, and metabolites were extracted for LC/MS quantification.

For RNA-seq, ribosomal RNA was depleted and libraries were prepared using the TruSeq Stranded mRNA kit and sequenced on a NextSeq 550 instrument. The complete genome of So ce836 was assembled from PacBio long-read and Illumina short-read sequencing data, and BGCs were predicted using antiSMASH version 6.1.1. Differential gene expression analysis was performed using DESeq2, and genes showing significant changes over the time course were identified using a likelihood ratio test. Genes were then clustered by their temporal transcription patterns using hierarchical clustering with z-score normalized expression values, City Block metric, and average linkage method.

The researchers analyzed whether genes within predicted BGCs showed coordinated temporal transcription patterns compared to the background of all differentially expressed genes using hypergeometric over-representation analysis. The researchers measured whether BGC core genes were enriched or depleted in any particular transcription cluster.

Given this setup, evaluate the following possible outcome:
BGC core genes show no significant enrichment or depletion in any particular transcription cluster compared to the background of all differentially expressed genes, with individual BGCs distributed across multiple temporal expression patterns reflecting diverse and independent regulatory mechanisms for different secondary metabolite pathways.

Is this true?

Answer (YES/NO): NO